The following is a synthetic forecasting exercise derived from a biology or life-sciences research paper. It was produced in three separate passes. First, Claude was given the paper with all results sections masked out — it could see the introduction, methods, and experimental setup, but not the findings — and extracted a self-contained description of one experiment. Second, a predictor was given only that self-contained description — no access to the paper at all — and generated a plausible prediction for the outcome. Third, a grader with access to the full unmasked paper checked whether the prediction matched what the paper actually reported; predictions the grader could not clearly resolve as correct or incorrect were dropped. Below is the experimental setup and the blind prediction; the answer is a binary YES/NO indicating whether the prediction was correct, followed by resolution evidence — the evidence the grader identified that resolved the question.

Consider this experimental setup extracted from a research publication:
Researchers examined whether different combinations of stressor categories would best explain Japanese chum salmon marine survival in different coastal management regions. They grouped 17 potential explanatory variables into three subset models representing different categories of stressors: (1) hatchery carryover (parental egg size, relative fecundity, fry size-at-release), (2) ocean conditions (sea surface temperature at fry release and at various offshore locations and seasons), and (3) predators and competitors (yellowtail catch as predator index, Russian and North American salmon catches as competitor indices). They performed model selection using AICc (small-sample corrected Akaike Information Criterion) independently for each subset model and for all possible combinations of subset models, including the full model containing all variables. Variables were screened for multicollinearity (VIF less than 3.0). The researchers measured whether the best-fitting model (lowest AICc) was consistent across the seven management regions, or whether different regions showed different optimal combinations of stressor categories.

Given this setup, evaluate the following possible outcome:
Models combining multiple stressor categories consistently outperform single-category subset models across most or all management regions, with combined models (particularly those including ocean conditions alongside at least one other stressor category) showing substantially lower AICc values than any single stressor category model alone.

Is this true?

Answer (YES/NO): NO